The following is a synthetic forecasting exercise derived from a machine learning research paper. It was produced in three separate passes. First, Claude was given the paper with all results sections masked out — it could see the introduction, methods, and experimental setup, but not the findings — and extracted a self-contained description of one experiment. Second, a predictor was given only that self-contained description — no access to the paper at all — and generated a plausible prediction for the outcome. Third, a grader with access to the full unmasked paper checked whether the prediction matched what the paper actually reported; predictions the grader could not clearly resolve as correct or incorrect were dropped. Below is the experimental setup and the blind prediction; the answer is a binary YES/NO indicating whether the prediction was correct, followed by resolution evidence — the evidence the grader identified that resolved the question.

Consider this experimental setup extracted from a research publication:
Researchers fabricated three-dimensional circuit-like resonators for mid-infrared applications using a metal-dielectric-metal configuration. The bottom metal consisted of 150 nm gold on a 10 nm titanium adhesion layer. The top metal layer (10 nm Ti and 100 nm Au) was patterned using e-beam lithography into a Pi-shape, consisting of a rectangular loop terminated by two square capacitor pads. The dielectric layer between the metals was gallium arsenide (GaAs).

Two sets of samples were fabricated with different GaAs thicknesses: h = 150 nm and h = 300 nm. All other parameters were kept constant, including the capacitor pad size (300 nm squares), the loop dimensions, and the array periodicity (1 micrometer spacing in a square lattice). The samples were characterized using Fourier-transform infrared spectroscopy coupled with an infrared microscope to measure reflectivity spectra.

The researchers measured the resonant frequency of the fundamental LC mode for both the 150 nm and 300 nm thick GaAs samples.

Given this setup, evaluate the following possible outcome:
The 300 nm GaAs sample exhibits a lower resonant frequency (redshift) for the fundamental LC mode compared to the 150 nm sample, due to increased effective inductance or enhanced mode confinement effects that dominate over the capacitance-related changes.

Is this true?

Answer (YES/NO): NO